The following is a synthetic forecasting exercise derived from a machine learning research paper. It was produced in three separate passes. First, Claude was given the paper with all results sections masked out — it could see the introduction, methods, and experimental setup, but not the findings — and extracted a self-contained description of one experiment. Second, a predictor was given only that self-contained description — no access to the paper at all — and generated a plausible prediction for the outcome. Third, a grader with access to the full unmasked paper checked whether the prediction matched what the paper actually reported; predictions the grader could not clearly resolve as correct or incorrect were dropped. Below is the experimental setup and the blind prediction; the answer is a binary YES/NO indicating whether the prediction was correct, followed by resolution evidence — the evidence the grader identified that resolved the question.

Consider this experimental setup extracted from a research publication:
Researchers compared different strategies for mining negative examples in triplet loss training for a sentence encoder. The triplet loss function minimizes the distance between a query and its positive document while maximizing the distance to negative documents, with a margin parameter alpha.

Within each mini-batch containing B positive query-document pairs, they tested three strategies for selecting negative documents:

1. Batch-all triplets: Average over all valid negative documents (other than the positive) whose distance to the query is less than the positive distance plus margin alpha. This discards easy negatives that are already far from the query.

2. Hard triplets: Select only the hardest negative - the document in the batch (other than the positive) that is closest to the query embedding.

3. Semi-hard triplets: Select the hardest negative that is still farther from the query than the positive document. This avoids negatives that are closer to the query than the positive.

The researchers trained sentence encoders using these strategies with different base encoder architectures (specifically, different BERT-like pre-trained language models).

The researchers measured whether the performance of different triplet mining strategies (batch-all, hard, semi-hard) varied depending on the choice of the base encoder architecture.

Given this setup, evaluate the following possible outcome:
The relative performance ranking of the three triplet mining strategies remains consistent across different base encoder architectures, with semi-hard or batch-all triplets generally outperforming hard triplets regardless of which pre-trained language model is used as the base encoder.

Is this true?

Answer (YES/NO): NO